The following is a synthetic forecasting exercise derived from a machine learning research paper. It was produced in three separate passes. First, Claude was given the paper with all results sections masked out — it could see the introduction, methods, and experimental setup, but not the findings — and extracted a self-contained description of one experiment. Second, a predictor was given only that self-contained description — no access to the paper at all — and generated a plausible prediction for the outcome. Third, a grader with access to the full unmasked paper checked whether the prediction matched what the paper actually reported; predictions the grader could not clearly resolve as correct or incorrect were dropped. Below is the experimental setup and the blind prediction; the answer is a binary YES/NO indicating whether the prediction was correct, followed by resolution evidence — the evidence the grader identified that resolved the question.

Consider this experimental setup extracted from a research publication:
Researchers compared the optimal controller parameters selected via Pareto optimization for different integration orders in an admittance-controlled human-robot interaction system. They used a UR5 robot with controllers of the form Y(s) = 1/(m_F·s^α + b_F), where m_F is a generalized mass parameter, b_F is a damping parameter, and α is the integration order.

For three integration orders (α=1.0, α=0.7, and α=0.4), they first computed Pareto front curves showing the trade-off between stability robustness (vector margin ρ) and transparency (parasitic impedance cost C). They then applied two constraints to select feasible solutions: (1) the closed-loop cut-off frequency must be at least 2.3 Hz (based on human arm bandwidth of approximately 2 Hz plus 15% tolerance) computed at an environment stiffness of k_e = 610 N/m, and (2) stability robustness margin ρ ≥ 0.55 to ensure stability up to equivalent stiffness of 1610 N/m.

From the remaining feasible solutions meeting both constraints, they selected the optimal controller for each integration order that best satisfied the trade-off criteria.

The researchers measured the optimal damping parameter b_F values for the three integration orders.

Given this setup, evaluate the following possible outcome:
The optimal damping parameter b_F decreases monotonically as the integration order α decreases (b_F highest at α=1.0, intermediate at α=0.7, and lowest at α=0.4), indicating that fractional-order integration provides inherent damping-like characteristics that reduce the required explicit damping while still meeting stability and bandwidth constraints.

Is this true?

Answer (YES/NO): YES